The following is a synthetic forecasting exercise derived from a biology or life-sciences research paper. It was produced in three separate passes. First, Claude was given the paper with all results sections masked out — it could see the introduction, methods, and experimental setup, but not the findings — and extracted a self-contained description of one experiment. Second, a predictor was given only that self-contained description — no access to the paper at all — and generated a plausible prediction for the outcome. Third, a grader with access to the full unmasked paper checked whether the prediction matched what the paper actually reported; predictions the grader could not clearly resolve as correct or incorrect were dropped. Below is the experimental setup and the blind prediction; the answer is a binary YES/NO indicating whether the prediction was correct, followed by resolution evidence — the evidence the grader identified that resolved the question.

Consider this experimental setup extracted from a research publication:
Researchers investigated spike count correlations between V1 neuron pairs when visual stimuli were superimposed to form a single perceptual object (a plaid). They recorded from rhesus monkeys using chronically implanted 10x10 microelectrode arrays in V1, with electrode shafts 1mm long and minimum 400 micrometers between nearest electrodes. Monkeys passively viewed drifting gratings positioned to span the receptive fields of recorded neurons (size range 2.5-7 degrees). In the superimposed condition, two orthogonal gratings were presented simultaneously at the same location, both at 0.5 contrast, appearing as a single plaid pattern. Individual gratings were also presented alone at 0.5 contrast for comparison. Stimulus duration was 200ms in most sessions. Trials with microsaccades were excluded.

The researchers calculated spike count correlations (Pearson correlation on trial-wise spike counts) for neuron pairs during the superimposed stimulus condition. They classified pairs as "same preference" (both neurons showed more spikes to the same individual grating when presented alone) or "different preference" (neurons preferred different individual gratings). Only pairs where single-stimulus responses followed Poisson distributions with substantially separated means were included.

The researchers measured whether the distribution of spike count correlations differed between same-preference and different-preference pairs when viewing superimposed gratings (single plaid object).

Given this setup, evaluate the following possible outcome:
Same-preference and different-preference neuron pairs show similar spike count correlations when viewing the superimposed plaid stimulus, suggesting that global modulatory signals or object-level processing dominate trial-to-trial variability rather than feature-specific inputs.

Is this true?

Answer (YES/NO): YES